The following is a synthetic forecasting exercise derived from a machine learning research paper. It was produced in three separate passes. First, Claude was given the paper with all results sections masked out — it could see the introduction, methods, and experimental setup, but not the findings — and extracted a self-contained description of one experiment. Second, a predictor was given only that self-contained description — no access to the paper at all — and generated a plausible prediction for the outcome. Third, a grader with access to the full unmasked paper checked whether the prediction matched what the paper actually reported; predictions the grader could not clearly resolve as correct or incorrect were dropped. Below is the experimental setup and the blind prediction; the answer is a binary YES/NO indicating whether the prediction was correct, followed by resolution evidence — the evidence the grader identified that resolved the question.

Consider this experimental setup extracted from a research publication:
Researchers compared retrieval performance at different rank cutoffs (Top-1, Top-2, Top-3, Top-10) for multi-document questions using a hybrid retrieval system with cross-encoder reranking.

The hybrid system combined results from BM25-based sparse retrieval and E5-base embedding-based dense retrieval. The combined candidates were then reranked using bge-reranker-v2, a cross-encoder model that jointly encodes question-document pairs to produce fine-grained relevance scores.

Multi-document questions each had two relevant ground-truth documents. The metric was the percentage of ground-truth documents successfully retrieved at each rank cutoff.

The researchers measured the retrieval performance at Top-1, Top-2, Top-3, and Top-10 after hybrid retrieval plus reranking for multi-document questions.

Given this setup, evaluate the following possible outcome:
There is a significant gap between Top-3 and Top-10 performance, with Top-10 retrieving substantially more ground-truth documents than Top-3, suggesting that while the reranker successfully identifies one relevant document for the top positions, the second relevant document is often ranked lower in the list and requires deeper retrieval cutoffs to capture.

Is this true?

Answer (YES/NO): YES